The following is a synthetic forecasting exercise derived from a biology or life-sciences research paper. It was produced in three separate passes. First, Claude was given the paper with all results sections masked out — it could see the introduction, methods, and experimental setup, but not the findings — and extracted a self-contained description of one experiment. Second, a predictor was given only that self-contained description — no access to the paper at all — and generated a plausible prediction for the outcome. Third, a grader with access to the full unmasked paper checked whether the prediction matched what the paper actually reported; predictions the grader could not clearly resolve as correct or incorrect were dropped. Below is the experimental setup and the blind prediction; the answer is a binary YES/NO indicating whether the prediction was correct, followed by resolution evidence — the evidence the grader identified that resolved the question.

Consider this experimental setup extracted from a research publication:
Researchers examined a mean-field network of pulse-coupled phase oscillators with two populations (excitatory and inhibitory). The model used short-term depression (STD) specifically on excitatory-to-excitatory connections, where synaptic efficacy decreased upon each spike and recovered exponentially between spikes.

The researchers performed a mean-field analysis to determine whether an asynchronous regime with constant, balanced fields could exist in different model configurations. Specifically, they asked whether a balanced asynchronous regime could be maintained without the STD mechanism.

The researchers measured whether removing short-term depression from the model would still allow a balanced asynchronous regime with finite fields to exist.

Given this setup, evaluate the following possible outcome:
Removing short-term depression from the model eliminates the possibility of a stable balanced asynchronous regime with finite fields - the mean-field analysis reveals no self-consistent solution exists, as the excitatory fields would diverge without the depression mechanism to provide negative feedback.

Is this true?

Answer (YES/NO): NO